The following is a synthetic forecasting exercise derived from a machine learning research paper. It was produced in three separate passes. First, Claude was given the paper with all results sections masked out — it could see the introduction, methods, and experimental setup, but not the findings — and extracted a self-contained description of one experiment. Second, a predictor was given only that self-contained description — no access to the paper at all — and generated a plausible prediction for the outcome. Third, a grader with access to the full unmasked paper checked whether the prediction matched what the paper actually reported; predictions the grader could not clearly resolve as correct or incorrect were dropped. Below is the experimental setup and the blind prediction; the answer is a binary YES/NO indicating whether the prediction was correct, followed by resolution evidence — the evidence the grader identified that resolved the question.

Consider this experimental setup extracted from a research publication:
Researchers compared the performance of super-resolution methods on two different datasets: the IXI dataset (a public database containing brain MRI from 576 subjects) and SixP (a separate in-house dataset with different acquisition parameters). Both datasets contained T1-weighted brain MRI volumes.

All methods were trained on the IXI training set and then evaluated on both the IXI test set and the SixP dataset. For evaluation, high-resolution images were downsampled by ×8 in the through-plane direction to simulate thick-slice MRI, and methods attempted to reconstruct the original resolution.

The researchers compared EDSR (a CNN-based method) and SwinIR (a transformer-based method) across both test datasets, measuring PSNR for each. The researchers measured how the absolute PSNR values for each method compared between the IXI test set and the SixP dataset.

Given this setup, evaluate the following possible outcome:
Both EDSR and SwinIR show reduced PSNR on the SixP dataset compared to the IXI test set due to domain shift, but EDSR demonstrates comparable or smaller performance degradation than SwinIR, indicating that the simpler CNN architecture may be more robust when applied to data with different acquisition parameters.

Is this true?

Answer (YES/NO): NO